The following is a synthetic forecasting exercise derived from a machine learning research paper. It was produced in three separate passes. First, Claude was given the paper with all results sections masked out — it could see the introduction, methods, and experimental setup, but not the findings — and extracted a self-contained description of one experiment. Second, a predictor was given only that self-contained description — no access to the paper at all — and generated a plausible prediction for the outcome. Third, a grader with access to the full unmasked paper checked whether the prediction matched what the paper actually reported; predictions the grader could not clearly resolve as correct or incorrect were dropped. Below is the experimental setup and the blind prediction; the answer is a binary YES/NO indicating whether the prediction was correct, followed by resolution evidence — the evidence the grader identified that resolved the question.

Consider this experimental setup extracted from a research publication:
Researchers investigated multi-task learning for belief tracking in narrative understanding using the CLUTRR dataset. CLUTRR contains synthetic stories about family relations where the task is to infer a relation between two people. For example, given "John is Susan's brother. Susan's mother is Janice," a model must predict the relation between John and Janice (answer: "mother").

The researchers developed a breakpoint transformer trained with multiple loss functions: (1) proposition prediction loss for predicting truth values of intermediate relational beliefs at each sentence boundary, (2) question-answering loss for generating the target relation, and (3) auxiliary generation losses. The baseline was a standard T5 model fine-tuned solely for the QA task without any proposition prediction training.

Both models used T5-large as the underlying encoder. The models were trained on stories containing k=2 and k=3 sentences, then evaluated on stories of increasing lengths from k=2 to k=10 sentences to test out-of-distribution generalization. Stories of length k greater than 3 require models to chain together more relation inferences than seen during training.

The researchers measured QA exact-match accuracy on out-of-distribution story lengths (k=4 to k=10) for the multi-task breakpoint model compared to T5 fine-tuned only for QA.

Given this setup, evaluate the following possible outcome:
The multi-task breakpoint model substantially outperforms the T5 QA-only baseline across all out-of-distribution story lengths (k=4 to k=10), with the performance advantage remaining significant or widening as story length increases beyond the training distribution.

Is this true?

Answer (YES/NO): NO